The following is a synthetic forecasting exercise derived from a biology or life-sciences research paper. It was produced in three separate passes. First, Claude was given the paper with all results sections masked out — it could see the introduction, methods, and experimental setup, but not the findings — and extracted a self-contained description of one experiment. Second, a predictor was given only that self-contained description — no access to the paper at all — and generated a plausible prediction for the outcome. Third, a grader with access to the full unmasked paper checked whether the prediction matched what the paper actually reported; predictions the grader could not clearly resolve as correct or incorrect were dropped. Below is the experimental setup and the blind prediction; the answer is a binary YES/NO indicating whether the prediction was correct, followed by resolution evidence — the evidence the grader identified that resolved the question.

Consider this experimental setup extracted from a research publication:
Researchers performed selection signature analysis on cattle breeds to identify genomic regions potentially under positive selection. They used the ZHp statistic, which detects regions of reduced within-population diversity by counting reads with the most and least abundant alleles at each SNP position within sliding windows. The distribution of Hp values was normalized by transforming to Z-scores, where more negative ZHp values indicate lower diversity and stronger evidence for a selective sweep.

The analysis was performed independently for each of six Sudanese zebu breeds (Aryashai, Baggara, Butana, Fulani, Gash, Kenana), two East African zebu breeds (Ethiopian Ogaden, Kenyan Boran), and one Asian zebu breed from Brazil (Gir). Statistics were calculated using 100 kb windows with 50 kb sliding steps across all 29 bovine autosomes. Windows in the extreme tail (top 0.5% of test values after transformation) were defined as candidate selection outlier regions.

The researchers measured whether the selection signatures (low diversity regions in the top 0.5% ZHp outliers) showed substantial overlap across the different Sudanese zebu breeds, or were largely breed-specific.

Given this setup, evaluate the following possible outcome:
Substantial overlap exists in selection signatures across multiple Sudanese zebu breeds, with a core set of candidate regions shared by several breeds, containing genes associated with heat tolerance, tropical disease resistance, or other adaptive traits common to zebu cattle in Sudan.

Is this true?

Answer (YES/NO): YES